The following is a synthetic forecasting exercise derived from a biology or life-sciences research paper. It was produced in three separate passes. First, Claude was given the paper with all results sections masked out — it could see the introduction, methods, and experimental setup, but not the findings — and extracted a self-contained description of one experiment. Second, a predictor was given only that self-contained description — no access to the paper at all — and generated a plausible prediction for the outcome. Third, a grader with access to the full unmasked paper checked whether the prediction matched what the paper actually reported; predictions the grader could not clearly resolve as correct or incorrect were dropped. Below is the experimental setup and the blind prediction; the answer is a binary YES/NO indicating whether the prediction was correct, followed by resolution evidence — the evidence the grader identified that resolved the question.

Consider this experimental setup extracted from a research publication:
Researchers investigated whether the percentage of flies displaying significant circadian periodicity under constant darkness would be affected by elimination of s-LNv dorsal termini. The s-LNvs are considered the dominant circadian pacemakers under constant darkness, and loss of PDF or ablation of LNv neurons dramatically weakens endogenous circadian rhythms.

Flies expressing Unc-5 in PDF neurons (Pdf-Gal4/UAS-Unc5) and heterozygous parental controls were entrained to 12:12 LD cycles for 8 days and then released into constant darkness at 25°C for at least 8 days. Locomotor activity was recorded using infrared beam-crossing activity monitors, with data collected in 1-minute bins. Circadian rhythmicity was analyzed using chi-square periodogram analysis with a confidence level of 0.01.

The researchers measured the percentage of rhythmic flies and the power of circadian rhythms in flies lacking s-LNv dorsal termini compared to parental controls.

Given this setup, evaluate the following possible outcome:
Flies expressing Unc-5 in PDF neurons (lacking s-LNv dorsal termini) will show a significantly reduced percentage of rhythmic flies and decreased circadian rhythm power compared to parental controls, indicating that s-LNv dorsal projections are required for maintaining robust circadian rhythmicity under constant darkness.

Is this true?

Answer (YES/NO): NO